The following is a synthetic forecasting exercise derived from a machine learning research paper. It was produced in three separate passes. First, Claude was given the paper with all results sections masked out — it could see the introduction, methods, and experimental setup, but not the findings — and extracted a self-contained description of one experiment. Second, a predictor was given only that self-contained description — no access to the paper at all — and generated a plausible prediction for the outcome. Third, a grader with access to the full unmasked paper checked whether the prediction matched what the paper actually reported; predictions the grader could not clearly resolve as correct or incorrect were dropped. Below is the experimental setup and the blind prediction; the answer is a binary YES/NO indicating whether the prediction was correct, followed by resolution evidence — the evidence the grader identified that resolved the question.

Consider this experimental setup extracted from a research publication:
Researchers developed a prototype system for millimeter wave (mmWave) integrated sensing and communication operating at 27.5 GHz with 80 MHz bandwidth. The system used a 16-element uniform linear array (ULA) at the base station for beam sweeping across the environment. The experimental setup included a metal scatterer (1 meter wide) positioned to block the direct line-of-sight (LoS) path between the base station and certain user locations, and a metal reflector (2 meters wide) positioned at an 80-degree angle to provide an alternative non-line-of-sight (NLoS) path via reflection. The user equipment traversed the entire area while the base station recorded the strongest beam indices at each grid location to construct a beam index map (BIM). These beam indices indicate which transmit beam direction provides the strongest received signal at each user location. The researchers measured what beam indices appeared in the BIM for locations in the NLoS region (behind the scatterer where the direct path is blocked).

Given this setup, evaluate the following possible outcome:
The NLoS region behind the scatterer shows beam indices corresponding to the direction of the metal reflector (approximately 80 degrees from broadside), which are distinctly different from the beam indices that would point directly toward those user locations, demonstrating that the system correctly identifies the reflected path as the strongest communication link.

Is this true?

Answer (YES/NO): YES